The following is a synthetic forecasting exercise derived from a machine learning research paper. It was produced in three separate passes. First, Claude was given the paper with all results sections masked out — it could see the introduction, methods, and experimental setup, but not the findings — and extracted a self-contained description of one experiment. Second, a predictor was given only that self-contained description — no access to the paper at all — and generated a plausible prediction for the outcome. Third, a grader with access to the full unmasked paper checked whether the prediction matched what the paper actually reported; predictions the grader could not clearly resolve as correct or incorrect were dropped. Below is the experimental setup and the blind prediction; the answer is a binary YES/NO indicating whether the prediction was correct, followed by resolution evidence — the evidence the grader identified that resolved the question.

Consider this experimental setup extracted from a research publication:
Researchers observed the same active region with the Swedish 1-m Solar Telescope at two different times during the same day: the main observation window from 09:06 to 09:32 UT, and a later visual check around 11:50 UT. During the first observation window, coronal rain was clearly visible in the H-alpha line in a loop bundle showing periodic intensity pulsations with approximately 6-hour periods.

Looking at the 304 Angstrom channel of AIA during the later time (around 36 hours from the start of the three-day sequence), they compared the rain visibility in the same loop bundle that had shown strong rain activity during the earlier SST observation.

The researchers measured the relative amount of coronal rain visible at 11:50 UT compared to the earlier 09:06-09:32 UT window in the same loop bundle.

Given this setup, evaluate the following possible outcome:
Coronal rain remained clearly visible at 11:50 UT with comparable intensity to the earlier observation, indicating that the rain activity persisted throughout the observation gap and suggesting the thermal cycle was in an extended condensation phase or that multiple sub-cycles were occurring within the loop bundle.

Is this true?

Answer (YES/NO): NO